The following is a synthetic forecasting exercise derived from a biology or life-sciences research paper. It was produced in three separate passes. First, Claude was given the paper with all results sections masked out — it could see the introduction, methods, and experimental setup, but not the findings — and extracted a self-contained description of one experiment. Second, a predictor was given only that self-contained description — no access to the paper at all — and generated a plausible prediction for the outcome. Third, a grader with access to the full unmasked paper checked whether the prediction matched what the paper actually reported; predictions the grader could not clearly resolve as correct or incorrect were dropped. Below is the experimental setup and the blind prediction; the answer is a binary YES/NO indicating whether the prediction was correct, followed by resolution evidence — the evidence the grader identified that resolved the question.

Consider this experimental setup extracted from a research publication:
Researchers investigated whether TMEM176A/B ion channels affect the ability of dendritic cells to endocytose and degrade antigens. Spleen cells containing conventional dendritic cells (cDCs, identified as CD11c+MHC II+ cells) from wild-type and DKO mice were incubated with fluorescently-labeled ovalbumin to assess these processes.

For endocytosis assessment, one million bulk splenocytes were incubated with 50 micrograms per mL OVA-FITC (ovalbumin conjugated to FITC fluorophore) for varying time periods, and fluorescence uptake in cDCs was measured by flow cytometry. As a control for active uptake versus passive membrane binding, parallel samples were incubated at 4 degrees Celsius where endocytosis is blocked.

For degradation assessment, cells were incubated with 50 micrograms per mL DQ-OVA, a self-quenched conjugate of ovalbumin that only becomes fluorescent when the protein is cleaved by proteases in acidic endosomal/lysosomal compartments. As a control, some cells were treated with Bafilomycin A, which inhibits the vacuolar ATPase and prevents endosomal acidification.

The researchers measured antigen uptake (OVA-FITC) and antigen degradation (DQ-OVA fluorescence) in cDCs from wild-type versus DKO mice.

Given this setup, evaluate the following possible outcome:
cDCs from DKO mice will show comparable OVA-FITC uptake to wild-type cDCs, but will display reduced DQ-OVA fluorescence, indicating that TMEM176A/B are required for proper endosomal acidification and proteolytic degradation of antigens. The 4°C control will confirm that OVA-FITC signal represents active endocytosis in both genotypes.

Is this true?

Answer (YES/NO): NO